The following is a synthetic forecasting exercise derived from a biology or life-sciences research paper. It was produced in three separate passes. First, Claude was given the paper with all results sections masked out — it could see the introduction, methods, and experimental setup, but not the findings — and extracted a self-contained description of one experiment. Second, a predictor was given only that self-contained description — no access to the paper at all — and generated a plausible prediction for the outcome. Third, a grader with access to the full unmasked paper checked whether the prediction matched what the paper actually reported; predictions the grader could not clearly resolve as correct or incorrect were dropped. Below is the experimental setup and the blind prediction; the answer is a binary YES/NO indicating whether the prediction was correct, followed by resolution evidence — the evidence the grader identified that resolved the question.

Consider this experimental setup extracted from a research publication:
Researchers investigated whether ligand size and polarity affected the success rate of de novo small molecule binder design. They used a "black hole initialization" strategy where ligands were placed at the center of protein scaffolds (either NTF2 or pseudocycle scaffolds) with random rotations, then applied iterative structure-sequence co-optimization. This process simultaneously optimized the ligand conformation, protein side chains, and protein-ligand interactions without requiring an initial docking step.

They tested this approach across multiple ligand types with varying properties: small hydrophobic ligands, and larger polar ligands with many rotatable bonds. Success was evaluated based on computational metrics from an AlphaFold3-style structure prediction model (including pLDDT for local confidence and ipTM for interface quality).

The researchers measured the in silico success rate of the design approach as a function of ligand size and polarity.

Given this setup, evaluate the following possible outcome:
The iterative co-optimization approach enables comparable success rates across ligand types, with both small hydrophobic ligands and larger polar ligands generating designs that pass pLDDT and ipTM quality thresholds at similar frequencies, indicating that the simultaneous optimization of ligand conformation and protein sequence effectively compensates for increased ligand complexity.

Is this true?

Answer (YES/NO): NO